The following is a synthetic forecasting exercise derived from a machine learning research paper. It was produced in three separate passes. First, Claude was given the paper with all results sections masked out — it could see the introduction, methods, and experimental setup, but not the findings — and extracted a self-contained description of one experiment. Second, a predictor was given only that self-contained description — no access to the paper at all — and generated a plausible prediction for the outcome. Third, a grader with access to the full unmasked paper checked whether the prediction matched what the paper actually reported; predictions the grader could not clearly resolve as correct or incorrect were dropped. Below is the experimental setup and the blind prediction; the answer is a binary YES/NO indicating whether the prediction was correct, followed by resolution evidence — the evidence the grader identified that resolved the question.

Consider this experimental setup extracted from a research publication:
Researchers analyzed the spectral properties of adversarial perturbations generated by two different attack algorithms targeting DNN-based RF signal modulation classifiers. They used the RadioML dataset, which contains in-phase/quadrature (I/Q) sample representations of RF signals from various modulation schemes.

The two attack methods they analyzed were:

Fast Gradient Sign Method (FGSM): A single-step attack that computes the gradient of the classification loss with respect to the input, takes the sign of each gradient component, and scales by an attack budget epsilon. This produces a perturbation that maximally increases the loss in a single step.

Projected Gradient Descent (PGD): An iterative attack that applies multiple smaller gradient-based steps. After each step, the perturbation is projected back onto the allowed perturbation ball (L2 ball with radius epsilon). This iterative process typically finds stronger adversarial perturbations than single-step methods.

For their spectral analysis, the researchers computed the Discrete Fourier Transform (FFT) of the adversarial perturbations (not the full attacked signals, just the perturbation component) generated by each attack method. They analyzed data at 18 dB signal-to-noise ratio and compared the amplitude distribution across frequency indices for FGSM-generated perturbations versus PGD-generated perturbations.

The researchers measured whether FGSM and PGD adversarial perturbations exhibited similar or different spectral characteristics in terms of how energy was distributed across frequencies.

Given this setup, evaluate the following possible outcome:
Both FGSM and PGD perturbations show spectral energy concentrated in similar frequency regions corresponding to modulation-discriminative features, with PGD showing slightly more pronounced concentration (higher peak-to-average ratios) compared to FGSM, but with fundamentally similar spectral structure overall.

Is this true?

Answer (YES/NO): NO